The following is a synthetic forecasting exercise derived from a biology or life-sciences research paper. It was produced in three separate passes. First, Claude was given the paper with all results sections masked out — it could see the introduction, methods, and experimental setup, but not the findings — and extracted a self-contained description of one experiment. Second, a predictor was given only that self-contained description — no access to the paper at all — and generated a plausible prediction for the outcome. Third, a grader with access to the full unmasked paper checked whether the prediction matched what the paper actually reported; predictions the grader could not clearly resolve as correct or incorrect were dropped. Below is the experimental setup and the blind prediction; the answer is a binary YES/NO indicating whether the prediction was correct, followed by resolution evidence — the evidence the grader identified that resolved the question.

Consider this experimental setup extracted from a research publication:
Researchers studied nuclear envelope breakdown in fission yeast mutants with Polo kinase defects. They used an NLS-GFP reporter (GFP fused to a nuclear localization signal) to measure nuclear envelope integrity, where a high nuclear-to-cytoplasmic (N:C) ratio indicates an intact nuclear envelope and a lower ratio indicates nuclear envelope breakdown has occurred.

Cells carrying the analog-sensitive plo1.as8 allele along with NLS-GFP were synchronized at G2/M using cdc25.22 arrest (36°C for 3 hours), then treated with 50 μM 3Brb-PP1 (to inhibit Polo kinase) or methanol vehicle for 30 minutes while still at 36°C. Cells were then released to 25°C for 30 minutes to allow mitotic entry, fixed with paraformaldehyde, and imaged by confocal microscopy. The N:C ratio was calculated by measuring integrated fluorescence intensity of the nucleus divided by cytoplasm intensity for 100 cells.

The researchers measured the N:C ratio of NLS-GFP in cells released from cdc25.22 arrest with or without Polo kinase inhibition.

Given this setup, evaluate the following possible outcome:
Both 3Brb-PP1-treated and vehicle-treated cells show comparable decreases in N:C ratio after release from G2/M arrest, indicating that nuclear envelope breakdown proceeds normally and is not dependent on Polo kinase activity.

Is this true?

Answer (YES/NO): NO